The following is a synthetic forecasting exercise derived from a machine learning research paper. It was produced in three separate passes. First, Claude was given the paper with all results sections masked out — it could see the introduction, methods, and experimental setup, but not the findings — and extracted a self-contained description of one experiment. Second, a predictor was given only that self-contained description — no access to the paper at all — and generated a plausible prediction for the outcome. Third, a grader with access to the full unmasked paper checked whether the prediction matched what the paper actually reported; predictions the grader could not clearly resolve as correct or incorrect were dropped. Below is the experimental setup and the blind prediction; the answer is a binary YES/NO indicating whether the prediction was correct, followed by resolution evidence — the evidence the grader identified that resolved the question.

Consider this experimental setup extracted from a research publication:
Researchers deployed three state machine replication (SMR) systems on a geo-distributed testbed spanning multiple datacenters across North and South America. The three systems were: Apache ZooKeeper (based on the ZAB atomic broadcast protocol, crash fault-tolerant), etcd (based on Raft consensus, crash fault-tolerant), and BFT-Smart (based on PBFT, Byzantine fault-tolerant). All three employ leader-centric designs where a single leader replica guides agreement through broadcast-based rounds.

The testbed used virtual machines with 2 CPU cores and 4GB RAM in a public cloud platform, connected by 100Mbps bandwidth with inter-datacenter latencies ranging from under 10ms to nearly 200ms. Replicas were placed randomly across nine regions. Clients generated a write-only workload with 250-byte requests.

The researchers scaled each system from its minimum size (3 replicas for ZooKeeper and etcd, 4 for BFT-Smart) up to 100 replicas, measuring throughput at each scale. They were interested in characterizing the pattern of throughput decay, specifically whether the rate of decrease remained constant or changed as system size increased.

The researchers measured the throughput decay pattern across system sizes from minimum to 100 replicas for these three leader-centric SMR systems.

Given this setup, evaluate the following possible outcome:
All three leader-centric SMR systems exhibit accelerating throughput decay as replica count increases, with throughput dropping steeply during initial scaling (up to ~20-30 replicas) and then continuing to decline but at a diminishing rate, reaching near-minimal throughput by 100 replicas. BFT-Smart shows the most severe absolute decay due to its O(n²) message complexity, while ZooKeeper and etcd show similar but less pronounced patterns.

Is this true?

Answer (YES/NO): NO